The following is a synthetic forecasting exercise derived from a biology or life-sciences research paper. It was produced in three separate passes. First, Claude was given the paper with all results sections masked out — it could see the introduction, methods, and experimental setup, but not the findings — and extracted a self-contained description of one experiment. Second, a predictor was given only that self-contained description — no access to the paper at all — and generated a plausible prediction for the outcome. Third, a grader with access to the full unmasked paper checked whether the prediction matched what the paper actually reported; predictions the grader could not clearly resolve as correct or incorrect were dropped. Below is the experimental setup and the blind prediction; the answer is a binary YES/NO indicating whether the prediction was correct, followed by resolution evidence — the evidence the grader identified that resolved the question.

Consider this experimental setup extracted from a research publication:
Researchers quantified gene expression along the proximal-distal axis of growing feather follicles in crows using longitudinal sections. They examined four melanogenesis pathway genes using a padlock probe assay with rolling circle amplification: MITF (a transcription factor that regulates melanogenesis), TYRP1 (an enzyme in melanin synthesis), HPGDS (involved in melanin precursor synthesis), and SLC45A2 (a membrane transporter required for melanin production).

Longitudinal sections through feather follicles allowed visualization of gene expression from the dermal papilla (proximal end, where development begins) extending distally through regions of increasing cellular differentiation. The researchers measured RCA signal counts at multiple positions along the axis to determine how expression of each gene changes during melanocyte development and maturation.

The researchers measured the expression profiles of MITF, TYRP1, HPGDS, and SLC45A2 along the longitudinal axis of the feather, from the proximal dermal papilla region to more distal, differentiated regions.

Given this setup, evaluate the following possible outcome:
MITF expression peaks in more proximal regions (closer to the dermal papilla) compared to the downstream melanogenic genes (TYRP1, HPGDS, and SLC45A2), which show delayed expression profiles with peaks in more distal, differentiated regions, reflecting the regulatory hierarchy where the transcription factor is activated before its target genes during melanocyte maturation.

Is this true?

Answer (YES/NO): NO